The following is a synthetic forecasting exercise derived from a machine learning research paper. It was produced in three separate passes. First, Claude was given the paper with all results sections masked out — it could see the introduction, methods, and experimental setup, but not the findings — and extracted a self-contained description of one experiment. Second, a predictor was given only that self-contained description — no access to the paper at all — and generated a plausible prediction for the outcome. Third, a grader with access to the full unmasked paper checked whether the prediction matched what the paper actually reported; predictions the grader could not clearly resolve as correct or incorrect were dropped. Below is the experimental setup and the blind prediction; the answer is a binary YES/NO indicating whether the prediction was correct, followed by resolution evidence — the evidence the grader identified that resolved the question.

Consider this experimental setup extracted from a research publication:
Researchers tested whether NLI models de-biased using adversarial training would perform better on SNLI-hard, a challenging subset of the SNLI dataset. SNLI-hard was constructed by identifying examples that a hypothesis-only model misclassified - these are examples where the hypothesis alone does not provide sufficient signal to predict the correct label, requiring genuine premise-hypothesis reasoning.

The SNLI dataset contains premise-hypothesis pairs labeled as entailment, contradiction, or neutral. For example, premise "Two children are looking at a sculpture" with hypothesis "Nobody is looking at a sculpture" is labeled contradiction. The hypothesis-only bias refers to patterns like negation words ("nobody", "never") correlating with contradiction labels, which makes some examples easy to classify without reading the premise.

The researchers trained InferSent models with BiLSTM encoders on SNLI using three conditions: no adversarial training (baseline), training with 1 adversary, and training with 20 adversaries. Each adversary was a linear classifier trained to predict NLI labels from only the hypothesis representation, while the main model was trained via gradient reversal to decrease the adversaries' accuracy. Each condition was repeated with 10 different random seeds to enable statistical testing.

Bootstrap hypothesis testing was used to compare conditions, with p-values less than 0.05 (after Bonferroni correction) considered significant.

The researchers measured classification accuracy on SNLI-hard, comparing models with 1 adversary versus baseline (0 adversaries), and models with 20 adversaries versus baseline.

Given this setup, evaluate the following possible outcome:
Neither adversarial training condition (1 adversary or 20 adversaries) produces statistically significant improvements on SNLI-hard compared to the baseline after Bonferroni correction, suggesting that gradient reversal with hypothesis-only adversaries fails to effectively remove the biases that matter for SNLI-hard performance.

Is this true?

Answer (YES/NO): NO